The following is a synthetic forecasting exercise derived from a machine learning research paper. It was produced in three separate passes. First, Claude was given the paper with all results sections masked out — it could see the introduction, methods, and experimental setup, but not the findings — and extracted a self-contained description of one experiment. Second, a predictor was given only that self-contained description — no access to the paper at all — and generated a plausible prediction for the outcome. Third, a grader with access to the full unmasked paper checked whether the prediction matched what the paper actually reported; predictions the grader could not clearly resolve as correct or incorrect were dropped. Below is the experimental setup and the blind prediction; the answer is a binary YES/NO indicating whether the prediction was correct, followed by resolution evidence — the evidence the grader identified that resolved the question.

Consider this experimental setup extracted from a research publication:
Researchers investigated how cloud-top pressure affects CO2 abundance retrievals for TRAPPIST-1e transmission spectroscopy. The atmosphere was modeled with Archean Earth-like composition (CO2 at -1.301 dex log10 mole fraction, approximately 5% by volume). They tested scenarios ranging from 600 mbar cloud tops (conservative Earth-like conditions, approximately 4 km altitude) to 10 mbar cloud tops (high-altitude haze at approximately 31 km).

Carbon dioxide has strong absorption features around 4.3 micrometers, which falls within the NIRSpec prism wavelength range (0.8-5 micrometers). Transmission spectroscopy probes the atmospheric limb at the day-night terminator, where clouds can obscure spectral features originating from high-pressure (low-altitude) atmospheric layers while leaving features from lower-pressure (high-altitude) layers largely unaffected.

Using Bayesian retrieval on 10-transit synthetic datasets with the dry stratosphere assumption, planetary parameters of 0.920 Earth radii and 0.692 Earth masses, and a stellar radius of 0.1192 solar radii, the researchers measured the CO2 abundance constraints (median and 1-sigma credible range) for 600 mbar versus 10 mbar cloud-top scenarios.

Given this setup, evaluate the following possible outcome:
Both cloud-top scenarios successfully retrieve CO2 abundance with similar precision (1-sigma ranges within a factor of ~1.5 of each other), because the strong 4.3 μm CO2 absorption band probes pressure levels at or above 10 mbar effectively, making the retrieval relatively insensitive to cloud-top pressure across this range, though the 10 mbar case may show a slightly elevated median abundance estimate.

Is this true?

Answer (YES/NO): NO